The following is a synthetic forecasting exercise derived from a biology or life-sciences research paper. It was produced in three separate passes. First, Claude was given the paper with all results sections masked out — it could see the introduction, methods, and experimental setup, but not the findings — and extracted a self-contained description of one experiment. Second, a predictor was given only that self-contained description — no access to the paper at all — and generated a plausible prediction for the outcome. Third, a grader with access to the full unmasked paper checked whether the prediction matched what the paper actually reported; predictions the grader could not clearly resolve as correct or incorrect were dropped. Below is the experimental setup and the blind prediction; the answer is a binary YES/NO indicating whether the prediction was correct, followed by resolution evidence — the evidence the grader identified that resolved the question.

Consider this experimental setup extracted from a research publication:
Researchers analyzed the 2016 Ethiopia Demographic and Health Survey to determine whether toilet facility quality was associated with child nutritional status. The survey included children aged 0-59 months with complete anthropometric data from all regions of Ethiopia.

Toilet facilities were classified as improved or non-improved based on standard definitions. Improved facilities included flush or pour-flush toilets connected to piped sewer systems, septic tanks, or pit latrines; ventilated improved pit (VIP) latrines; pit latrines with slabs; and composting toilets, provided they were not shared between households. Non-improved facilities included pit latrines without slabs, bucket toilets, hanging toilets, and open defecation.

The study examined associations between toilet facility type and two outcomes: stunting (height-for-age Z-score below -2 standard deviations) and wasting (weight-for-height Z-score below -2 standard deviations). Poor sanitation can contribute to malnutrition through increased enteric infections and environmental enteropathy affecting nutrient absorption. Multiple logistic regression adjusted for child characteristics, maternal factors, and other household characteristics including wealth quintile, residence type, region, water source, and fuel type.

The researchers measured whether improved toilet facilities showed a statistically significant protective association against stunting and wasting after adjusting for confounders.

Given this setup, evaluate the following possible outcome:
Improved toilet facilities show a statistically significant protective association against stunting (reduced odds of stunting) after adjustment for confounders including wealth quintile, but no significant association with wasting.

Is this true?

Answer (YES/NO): YES